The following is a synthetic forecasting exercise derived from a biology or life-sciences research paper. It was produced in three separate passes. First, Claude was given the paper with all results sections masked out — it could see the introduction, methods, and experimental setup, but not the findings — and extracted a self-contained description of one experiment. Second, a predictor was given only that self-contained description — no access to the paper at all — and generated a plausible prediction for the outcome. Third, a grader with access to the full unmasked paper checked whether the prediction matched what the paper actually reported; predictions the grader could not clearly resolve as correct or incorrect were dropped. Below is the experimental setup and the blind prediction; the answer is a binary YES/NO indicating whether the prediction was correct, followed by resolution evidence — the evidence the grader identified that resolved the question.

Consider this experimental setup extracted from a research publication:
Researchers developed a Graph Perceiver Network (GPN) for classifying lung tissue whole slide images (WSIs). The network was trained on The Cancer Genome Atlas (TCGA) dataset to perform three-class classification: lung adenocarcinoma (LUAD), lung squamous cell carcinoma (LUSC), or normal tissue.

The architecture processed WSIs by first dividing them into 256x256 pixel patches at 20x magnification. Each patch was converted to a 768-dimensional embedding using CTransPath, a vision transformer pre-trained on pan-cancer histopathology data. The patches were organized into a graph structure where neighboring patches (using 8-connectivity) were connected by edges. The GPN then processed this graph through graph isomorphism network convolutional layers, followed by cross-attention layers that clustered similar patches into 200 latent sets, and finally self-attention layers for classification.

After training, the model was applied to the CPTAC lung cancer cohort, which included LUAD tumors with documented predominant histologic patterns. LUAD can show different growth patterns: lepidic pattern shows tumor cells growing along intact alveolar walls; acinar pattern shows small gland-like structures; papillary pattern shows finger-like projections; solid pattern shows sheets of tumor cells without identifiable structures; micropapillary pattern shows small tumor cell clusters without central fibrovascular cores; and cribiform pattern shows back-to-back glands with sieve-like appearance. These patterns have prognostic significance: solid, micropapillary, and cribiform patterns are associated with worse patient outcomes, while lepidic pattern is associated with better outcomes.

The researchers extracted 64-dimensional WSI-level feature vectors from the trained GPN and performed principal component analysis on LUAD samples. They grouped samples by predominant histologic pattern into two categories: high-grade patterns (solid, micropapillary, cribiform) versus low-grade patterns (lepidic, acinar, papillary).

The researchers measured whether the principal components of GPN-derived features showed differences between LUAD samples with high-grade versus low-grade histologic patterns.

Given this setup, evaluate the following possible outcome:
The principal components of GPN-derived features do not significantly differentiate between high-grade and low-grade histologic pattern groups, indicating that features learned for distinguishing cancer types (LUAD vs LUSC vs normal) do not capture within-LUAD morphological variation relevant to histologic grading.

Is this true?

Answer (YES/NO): NO